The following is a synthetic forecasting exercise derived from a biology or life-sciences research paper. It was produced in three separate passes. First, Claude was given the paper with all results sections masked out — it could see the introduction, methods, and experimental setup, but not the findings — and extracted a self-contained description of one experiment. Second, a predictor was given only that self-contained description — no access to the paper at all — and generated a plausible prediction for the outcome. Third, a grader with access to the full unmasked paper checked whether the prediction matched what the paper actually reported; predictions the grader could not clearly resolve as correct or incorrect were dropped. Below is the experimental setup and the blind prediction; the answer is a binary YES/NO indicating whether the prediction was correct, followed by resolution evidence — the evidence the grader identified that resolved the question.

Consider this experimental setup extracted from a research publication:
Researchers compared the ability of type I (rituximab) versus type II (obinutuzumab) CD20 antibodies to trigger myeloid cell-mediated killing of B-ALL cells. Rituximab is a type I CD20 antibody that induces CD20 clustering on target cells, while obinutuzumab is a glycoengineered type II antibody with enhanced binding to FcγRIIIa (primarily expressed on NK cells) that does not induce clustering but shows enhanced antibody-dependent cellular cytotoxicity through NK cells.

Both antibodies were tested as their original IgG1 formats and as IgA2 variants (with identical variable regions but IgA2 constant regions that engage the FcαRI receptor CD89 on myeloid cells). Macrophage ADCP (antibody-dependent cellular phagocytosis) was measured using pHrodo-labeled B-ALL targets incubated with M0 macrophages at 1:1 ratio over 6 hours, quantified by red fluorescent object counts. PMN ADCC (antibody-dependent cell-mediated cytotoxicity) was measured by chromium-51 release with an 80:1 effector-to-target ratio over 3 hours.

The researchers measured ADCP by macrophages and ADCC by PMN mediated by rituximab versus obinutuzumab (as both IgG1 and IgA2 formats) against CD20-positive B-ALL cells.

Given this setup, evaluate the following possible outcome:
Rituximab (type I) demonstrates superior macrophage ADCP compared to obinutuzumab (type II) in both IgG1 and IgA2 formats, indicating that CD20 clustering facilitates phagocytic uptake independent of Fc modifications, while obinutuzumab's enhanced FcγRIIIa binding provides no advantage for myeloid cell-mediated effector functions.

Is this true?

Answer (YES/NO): NO